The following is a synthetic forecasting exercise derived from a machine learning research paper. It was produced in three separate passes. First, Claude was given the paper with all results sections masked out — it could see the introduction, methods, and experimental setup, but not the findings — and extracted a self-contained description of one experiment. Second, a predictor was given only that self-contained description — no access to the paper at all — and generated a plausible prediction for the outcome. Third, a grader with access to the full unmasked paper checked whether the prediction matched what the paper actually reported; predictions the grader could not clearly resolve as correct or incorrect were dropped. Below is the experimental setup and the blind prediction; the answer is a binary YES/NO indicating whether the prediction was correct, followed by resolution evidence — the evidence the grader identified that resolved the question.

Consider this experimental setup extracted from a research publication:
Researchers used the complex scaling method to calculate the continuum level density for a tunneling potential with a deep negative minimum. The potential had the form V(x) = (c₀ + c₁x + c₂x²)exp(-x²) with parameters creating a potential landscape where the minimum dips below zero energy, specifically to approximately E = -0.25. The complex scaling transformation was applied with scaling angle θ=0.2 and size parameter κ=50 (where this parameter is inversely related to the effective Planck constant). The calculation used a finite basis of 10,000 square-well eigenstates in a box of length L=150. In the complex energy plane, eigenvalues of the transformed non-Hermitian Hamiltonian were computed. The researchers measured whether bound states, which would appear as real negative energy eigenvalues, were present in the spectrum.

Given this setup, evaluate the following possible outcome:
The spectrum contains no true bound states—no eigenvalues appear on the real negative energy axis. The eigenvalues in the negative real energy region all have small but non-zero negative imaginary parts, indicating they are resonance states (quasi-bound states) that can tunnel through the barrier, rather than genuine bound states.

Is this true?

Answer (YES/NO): NO